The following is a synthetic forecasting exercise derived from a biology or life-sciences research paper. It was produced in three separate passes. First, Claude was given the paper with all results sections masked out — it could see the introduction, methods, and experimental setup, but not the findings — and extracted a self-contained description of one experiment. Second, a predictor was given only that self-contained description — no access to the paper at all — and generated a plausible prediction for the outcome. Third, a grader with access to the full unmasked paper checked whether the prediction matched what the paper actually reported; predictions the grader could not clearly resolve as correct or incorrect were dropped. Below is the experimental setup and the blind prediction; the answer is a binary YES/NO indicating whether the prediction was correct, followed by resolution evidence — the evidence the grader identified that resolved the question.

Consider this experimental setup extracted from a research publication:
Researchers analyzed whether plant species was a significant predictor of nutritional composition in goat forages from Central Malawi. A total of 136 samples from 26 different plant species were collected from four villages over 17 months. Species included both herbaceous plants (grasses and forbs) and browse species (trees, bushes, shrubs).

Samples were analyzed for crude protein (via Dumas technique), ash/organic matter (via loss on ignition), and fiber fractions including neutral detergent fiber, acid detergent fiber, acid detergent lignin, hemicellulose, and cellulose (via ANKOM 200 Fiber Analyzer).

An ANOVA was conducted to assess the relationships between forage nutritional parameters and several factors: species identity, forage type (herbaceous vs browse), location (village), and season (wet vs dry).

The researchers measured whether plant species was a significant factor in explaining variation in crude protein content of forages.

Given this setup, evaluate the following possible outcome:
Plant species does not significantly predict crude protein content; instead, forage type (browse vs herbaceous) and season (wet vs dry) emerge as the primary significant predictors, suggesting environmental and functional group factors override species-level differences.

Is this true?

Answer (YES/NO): NO